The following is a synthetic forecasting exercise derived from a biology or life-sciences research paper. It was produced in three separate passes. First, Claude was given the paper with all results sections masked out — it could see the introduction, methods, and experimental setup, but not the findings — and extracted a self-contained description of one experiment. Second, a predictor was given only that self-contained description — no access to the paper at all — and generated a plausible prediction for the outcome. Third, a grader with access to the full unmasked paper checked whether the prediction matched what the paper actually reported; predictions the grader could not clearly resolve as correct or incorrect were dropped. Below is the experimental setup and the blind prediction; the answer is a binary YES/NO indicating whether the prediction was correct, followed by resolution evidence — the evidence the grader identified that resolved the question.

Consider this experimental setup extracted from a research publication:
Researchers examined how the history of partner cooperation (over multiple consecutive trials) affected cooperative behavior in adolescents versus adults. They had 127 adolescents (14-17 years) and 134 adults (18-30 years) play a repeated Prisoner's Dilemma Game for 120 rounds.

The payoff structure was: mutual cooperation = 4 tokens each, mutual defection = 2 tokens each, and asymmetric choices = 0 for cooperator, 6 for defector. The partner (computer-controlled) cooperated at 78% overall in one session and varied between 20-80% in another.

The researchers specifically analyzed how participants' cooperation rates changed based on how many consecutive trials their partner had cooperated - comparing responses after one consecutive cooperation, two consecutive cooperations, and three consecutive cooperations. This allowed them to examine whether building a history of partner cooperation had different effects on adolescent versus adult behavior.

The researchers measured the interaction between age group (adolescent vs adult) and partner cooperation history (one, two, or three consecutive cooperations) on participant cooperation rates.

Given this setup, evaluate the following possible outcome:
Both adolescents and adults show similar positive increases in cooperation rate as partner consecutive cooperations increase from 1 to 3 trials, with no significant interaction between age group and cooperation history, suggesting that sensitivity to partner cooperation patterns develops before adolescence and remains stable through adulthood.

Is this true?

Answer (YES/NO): NO